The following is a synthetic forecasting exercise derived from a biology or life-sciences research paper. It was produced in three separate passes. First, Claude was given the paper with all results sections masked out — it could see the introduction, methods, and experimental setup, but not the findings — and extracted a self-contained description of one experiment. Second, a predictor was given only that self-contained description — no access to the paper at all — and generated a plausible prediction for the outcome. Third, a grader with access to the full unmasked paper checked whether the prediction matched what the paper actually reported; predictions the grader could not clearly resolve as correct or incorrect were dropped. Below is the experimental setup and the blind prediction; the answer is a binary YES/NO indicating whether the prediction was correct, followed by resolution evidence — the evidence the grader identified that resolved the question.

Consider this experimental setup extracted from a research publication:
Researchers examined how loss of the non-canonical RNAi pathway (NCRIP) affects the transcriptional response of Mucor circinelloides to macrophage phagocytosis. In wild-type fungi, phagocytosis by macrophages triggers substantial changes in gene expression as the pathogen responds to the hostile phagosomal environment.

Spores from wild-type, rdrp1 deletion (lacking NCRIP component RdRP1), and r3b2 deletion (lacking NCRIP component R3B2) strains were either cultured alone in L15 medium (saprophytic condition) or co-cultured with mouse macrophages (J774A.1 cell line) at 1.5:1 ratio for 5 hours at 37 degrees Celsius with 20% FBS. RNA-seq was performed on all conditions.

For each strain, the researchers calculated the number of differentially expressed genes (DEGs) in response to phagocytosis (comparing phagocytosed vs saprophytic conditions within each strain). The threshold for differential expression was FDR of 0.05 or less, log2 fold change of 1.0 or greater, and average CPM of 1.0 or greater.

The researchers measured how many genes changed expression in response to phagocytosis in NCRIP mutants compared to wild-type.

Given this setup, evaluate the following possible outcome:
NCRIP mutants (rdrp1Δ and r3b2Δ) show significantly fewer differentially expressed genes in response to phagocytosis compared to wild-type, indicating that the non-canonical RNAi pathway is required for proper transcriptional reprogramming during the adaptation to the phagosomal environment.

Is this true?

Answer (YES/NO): YES